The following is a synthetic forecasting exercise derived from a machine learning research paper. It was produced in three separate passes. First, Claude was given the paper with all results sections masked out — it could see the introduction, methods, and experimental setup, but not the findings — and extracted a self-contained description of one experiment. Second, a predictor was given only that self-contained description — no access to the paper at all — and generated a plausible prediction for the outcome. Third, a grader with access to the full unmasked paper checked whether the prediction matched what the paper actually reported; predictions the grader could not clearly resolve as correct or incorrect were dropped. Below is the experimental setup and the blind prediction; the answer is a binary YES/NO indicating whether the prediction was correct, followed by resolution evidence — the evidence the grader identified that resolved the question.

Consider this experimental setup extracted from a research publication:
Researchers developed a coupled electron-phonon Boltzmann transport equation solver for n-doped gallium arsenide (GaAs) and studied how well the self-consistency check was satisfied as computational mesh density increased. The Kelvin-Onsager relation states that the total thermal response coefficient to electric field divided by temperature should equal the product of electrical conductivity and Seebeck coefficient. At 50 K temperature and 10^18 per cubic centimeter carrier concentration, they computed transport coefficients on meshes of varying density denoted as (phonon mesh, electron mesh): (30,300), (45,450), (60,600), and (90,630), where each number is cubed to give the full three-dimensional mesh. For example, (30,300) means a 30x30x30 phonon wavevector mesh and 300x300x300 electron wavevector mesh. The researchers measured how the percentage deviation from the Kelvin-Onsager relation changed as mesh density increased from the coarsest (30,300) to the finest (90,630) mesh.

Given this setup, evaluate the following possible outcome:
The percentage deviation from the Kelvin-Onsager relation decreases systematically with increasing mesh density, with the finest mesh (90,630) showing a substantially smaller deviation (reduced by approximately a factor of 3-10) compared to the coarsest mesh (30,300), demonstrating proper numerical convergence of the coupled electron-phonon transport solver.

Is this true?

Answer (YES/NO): YES